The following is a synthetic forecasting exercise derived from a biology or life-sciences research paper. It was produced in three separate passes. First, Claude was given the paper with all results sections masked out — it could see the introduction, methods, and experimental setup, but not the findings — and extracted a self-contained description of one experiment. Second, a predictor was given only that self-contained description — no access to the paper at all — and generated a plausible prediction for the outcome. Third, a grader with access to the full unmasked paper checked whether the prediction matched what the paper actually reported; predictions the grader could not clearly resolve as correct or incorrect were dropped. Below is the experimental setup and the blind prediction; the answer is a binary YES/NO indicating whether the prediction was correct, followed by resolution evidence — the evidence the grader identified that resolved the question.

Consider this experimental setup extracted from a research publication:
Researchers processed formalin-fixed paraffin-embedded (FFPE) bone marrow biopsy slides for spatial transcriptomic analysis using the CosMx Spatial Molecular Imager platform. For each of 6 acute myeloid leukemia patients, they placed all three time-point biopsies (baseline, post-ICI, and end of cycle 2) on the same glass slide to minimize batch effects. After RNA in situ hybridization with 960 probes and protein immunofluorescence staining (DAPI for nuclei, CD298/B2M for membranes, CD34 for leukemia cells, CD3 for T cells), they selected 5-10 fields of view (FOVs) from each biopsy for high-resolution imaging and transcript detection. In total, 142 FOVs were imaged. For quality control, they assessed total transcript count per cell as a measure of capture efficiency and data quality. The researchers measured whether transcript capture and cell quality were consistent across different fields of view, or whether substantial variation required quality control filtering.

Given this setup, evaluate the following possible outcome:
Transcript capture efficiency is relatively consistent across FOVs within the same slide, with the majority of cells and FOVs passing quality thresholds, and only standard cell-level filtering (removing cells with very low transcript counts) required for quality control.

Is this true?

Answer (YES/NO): NO